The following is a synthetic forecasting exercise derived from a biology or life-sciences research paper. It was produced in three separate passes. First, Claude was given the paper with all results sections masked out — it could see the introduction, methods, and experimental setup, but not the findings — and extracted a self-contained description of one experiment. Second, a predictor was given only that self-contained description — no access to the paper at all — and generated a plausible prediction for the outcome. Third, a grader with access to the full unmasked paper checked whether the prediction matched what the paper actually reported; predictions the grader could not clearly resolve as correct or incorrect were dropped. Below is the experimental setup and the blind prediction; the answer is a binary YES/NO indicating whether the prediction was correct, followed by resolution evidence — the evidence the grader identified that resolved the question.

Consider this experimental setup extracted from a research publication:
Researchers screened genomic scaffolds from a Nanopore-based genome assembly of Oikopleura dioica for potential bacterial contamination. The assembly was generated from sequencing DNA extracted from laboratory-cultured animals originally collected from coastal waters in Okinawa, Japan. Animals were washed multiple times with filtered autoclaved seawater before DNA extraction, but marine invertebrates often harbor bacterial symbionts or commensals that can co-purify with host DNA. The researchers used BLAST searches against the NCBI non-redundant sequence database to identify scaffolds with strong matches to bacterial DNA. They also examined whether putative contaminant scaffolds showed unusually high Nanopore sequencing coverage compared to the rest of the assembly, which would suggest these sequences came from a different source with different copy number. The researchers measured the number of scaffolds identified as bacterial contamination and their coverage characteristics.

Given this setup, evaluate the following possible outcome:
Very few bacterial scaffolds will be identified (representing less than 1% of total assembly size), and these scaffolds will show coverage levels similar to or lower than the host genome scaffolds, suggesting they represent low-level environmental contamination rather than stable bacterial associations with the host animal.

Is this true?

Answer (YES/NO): NO